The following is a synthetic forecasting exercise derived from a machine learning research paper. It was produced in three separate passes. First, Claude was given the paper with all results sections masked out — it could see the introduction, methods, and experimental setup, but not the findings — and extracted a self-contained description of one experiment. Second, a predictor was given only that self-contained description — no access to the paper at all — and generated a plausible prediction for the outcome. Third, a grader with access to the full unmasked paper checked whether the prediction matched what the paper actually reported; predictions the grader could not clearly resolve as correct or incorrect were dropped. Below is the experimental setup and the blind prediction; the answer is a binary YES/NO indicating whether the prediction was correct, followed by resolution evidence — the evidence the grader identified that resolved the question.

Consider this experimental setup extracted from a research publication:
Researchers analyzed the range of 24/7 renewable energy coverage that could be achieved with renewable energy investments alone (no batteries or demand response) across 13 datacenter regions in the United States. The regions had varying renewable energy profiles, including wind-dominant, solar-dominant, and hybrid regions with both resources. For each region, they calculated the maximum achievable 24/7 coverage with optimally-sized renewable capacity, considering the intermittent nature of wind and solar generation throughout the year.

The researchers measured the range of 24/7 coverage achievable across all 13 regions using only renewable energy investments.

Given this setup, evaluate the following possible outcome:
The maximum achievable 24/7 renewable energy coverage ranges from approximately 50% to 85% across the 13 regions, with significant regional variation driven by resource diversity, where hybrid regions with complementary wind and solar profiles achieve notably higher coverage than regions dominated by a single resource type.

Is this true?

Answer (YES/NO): NO